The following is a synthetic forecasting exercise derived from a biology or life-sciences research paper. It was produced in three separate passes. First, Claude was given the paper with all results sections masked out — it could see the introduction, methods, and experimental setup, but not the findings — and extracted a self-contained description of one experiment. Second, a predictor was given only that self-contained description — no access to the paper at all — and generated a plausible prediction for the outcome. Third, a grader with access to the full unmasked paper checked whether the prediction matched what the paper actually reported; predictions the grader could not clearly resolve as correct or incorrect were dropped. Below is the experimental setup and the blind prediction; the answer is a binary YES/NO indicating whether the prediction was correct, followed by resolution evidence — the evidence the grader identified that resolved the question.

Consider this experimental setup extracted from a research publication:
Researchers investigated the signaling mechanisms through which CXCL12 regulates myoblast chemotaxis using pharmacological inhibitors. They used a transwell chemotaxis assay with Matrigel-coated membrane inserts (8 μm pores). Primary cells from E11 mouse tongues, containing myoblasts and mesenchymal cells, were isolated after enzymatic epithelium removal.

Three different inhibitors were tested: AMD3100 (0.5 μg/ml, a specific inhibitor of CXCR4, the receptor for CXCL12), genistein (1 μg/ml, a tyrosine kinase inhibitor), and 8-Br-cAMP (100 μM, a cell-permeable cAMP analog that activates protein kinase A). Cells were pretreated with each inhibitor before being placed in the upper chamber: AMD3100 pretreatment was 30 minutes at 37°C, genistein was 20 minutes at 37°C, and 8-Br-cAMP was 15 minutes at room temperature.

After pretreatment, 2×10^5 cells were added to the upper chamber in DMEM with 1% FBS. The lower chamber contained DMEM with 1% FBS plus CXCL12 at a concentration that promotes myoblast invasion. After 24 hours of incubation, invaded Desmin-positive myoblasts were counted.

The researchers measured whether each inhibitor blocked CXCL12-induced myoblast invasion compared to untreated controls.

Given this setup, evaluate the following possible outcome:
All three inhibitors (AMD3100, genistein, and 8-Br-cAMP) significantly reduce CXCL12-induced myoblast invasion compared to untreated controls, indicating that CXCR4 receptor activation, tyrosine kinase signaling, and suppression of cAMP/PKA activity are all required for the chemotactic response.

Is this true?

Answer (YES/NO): NO